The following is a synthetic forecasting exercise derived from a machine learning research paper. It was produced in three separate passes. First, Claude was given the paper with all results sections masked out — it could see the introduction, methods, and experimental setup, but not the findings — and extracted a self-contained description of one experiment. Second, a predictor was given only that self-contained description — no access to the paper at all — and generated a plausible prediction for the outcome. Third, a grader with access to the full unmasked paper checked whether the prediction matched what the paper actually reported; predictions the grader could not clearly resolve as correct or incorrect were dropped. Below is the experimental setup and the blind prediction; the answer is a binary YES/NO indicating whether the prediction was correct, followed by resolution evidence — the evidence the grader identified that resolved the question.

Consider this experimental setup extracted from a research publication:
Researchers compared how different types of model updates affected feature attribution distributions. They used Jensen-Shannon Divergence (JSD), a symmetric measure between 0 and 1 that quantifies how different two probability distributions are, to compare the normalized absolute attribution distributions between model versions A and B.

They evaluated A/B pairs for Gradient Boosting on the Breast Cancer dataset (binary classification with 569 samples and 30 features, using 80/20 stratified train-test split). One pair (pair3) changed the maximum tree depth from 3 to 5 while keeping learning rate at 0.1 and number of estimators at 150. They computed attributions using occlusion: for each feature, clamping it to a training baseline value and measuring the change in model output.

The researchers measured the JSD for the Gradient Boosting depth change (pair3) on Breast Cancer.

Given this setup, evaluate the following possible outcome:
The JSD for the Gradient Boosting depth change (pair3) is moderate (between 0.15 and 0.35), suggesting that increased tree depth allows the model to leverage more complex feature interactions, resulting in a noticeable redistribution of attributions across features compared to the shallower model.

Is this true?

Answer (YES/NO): NO